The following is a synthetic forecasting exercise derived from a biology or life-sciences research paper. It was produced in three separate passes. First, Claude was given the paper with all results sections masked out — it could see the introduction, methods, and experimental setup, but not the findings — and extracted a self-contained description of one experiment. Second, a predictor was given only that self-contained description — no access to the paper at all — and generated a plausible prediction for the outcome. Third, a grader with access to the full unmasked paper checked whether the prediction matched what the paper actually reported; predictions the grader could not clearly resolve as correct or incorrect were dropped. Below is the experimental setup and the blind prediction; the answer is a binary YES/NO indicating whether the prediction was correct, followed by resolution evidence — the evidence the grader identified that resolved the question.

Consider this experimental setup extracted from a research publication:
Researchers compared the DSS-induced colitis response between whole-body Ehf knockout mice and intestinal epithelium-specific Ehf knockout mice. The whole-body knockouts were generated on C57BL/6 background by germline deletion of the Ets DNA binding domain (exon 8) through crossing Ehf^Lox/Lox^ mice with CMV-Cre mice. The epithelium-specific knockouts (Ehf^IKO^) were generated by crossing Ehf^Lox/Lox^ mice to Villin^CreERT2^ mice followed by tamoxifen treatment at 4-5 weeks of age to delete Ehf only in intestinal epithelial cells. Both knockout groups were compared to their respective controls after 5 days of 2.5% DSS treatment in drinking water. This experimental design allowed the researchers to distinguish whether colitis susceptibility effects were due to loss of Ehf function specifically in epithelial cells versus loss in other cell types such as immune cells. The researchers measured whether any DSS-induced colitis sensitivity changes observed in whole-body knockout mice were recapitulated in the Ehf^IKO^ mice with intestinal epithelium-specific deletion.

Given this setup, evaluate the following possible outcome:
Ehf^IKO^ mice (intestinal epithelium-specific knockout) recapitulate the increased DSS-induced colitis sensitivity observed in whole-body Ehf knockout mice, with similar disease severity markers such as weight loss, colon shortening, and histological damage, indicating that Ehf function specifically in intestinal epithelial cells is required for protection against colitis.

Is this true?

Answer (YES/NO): YES